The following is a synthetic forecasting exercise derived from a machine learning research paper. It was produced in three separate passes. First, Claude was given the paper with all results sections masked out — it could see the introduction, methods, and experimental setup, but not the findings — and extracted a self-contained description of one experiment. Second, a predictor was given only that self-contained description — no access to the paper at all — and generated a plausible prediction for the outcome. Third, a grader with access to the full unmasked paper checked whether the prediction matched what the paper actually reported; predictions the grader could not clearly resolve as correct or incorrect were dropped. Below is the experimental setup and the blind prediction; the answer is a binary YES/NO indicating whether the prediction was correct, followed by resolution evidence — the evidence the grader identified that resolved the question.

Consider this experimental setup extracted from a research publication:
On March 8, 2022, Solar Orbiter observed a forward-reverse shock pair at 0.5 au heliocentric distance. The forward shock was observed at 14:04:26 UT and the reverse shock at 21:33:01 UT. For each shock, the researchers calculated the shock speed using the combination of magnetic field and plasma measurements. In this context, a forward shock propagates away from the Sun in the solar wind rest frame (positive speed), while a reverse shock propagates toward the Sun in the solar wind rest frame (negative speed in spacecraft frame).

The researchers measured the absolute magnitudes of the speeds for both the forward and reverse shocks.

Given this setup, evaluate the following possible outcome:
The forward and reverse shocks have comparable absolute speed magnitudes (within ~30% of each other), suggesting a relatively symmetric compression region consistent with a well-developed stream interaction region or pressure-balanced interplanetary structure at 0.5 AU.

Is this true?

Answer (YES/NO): NO